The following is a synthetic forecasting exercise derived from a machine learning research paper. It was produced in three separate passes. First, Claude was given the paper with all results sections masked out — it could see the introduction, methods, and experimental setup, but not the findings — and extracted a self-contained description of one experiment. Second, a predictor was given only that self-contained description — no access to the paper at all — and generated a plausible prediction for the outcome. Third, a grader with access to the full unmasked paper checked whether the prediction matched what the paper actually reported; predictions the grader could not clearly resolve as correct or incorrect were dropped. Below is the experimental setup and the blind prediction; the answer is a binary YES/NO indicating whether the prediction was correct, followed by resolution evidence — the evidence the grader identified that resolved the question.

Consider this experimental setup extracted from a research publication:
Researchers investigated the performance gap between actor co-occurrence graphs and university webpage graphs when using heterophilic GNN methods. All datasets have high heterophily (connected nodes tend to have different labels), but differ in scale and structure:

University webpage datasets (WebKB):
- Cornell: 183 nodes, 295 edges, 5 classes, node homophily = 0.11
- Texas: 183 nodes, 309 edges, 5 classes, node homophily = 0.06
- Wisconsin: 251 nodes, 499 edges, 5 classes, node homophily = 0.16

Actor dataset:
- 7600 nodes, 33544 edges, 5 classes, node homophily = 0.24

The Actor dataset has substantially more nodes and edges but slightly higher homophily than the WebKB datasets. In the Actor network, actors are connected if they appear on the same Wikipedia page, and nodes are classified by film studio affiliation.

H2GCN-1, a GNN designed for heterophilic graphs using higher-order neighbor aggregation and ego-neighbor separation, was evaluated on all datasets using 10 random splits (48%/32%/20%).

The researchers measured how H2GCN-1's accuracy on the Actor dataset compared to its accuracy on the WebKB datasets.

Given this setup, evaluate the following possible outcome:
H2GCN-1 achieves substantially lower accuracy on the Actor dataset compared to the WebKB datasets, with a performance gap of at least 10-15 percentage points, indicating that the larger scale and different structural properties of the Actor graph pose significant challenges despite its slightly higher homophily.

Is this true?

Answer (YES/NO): YES